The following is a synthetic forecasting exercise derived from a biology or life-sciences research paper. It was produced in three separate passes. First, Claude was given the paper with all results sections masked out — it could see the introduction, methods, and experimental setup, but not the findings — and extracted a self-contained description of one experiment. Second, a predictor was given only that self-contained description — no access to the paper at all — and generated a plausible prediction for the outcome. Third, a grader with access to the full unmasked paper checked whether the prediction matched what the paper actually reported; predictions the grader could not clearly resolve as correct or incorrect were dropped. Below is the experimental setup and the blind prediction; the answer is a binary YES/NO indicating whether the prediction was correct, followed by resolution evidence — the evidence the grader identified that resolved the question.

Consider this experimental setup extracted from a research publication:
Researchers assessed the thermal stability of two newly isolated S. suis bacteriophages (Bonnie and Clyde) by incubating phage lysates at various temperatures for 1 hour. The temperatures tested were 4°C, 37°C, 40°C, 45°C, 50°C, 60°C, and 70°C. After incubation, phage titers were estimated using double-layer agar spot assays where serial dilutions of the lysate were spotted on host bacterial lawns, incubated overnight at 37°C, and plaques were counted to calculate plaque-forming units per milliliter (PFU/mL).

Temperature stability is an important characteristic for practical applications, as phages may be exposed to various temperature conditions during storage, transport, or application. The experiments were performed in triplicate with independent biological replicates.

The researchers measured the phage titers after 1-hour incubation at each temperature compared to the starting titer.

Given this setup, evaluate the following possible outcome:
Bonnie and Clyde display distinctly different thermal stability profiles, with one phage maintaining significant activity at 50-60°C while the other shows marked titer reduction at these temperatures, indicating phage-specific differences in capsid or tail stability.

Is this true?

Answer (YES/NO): NO